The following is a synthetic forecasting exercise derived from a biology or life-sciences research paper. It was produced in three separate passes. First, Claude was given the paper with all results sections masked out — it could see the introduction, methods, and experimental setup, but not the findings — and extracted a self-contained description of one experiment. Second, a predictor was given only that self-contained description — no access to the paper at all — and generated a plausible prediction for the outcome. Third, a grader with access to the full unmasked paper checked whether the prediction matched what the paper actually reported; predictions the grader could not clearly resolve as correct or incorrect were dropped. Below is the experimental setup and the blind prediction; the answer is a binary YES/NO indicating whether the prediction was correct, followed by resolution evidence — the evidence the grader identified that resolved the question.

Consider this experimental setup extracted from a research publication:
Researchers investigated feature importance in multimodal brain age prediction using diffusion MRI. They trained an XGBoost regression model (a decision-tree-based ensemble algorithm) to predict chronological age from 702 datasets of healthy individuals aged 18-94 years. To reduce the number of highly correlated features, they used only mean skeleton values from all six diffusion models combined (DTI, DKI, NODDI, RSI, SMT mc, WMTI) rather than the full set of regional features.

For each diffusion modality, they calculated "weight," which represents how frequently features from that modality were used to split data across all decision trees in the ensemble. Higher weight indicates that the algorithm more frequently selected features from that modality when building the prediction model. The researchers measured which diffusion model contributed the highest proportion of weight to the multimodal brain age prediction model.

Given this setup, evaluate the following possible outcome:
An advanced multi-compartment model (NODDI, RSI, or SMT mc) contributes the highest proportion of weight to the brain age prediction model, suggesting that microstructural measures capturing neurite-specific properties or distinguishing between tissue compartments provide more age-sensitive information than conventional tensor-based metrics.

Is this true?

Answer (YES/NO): NO